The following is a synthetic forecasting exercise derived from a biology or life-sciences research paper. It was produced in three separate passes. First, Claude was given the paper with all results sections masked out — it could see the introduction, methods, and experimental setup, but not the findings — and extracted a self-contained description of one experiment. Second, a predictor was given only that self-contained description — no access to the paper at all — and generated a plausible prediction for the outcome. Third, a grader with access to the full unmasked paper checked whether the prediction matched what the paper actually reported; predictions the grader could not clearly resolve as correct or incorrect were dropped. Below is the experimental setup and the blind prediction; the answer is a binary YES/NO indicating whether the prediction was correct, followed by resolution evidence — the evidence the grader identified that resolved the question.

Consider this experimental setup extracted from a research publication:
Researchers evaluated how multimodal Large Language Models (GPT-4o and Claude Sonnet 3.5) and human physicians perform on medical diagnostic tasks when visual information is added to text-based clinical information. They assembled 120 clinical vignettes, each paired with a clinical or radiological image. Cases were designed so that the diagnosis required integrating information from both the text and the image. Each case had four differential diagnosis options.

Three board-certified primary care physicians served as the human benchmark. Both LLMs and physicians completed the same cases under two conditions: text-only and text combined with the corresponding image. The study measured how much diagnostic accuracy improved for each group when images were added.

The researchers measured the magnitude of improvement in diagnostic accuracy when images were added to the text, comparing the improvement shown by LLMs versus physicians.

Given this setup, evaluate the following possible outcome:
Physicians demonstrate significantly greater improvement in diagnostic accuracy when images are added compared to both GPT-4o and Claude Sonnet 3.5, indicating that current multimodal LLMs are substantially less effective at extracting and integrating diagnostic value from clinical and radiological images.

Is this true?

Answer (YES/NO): YES